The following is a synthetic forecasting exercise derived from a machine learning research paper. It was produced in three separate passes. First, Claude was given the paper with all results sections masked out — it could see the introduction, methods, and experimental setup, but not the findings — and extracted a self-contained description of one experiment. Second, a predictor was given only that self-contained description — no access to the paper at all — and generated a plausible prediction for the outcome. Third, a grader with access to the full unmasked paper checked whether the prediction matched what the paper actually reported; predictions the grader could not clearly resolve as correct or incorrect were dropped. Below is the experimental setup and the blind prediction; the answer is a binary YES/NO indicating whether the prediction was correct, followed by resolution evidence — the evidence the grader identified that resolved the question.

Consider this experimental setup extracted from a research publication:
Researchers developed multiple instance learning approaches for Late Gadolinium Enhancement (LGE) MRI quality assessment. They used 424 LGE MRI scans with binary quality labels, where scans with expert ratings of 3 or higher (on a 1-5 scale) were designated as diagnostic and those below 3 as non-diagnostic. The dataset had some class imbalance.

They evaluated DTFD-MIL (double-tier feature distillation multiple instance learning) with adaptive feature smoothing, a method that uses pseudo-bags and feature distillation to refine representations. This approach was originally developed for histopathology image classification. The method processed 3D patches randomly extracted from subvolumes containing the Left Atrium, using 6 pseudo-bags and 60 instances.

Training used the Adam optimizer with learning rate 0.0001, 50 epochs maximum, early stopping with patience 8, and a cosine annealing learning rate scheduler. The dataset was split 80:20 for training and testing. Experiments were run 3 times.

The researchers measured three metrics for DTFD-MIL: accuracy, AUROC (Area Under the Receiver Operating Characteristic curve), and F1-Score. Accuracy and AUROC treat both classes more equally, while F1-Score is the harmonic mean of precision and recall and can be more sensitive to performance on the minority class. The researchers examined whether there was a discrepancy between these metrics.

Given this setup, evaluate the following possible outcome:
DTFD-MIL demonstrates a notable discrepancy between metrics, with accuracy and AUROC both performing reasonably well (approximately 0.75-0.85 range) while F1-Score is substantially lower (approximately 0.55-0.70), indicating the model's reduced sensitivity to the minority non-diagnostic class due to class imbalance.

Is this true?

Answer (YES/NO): NO